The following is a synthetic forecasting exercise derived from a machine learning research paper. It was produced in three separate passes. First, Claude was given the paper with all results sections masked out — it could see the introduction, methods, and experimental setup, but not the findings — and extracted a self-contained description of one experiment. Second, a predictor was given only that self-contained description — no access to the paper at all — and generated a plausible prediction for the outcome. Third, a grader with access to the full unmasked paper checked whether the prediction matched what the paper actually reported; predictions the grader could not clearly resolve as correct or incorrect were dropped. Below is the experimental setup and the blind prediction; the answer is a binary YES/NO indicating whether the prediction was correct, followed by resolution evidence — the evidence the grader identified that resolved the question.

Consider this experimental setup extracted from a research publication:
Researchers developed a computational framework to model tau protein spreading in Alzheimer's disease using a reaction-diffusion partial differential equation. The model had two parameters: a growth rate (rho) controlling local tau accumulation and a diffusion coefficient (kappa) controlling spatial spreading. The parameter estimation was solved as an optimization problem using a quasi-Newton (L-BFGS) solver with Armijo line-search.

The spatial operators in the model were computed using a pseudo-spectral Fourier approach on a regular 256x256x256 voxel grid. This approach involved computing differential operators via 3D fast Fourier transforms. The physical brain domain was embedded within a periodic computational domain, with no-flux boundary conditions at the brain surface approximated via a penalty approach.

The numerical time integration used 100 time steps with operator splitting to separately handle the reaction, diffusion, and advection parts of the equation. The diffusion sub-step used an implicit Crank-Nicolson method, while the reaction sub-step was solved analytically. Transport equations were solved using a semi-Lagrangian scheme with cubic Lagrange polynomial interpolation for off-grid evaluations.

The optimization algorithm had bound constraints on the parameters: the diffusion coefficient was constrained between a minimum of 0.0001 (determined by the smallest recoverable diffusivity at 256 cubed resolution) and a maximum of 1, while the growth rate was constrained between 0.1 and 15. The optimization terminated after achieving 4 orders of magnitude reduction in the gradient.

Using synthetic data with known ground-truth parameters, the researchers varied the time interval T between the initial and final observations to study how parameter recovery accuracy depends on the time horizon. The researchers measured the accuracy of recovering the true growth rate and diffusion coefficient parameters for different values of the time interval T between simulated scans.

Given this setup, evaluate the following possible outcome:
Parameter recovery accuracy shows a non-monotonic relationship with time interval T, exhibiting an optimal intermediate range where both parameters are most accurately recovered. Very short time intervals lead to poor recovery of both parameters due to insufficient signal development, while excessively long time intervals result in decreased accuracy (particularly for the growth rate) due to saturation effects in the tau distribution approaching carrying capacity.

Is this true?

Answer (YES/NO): NO